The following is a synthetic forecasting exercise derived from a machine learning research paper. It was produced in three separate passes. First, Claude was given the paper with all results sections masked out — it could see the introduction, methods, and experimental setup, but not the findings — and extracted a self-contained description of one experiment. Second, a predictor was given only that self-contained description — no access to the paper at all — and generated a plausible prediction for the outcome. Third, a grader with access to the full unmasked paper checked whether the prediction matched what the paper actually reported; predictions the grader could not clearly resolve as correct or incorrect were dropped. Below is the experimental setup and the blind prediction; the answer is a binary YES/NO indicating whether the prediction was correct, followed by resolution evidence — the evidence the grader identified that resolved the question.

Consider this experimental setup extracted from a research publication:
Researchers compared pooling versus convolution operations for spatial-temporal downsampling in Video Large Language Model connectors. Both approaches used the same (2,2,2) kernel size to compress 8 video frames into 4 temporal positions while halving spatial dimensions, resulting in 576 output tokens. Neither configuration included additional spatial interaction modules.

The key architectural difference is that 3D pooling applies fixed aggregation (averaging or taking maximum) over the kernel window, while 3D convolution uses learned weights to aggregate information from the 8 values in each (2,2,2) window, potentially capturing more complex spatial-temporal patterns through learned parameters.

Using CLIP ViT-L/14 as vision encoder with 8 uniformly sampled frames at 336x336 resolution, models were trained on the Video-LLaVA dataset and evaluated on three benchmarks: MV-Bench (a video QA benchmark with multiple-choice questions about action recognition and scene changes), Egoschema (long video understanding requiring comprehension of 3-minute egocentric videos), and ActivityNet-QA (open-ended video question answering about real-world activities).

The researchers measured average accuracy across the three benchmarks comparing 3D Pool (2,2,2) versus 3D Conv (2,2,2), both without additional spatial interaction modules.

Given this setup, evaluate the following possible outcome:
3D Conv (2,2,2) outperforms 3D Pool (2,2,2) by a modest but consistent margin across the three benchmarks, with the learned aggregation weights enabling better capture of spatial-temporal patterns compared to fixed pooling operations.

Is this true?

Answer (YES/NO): NO